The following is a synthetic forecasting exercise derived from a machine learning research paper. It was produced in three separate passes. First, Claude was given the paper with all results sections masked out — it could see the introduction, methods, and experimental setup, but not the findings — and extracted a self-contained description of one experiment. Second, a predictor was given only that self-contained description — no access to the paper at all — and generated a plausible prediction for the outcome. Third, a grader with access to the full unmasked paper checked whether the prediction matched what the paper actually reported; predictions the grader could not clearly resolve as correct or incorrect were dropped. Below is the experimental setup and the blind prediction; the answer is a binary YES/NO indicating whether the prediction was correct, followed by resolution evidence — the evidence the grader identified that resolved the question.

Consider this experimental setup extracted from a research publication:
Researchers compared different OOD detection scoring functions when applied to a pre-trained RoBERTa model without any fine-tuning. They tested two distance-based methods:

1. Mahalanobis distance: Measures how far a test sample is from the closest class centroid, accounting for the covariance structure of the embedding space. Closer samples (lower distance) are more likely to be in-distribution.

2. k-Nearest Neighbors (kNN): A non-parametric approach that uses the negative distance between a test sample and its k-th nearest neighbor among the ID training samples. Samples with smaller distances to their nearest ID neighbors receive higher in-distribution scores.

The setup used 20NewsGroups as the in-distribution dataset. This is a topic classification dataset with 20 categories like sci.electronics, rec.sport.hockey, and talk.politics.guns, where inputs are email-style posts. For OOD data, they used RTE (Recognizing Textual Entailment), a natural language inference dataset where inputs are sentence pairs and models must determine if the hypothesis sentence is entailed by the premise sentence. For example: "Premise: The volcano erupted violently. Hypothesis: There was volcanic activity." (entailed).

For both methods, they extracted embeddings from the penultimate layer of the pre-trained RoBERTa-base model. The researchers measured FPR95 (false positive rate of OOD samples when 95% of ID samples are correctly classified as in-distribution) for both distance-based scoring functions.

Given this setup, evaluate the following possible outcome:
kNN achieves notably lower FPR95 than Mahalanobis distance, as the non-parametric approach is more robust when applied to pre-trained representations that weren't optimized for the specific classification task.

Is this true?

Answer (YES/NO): NO